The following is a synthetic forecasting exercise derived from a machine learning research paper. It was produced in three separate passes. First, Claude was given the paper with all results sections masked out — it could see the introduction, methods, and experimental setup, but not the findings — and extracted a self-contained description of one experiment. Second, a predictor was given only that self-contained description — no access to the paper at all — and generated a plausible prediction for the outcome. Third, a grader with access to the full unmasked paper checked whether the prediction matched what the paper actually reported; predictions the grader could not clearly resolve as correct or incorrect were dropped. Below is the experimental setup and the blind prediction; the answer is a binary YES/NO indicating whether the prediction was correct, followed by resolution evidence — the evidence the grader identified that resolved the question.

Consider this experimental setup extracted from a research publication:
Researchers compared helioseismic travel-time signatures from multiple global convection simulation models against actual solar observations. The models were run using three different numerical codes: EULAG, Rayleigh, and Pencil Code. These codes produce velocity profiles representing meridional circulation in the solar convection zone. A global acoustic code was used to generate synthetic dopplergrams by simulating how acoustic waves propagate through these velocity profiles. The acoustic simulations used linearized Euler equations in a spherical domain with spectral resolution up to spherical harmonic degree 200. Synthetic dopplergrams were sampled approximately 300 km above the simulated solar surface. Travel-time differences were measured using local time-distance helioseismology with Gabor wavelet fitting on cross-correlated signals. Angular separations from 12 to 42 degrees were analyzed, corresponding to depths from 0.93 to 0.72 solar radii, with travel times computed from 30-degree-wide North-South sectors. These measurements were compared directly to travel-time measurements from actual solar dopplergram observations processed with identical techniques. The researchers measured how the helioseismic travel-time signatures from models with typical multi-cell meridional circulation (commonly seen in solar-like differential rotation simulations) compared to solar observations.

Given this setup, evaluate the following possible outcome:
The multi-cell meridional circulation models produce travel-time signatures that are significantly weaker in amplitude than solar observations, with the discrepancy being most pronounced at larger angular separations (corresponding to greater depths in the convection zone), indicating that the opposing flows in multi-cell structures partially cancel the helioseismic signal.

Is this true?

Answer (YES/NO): NO